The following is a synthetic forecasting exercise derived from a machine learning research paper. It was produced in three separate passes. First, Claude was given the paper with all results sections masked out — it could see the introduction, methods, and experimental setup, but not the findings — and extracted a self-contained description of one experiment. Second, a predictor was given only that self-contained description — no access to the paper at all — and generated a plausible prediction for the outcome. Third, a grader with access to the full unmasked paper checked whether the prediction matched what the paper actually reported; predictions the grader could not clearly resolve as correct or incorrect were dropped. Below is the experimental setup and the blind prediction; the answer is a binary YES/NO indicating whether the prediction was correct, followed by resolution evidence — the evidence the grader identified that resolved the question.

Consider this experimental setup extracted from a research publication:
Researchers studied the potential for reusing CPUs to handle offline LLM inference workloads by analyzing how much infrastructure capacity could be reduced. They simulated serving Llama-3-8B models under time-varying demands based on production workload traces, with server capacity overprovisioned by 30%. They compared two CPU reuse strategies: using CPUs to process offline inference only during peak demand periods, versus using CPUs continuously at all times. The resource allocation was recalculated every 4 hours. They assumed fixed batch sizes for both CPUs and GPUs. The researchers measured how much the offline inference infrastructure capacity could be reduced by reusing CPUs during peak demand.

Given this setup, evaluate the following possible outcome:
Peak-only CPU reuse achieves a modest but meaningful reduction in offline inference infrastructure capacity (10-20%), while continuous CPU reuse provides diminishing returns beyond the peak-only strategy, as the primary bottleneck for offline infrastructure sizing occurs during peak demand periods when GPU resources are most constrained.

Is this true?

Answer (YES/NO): NO